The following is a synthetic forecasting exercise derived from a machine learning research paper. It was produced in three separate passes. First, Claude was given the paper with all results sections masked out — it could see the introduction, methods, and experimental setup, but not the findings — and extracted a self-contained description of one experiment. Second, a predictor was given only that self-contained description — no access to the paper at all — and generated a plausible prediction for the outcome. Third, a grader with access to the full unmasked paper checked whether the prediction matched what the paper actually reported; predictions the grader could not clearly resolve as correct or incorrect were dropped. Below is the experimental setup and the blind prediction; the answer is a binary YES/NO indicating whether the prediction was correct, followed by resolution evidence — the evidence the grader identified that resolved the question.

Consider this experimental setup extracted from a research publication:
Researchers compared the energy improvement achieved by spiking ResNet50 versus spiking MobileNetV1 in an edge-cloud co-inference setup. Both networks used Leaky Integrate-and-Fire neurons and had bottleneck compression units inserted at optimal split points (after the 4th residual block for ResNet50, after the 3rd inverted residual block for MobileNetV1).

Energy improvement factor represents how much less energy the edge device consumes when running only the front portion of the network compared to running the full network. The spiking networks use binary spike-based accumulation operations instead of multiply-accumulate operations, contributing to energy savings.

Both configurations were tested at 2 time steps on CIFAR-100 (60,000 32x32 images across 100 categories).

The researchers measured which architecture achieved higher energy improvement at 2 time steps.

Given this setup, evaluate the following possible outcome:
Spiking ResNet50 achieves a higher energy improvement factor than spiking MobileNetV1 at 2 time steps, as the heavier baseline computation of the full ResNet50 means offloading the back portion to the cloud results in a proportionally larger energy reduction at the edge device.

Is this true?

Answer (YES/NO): YES